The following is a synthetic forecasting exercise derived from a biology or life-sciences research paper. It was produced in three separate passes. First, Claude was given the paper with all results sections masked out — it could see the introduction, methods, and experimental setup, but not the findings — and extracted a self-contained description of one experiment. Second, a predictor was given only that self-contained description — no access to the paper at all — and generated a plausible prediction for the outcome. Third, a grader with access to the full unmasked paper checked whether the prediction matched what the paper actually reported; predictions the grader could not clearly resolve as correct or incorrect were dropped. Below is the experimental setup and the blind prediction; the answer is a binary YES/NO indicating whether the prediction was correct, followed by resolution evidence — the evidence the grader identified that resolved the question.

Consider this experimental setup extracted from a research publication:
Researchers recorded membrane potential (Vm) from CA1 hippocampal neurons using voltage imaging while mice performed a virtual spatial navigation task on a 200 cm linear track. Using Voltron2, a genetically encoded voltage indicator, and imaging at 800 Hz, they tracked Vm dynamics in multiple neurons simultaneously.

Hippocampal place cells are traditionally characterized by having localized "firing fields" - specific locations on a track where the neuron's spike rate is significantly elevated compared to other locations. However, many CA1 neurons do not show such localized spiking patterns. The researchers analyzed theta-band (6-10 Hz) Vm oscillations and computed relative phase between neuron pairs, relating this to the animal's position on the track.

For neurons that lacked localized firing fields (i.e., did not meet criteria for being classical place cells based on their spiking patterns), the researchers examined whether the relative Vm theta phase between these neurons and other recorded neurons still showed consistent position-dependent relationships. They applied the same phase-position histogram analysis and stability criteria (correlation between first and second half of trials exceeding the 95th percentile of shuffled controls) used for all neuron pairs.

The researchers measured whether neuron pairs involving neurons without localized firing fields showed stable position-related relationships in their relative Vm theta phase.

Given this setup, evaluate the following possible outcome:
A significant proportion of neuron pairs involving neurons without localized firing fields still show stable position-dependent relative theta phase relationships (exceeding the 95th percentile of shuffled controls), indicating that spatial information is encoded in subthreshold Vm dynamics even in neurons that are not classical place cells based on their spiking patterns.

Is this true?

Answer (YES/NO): YES